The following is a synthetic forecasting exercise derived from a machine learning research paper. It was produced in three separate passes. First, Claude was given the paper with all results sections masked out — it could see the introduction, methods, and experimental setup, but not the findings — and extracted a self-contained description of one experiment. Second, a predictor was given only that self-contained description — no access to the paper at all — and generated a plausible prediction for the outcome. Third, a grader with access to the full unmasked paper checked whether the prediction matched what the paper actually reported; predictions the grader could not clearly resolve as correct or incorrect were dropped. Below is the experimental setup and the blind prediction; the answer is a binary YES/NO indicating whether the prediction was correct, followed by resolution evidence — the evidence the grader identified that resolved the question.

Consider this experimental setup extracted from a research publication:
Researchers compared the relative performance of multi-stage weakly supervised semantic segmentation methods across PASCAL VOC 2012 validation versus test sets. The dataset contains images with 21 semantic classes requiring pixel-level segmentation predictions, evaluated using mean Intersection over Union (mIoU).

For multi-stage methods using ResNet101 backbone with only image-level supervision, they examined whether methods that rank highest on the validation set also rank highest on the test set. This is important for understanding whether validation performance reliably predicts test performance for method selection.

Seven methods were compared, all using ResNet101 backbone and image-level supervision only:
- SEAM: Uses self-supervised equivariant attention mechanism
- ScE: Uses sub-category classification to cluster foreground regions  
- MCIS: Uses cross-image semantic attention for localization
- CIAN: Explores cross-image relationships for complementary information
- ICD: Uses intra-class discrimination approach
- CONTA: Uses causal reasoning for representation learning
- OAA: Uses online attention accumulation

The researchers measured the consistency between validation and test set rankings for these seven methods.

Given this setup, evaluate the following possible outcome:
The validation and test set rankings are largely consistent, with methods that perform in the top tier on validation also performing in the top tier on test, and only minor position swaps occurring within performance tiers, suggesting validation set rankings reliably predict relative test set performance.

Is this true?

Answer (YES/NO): NO